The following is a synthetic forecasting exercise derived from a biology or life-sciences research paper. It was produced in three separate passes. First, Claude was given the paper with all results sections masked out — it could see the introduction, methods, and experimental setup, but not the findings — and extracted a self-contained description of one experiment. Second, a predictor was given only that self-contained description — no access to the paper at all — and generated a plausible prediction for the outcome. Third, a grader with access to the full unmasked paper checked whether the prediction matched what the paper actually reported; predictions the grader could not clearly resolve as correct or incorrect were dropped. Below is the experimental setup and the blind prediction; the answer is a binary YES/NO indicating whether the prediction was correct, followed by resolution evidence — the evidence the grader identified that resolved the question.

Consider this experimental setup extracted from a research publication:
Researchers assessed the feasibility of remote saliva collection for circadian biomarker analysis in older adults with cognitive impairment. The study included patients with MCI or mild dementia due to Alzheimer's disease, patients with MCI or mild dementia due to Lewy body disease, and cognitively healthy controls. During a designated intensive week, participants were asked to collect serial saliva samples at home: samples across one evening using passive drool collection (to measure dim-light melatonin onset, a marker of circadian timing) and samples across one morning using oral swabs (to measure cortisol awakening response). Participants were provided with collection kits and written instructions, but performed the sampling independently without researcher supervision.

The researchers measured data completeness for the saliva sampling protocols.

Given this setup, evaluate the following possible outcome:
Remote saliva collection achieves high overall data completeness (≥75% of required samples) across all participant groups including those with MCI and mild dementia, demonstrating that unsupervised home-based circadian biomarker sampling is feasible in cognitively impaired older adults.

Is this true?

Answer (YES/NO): YES